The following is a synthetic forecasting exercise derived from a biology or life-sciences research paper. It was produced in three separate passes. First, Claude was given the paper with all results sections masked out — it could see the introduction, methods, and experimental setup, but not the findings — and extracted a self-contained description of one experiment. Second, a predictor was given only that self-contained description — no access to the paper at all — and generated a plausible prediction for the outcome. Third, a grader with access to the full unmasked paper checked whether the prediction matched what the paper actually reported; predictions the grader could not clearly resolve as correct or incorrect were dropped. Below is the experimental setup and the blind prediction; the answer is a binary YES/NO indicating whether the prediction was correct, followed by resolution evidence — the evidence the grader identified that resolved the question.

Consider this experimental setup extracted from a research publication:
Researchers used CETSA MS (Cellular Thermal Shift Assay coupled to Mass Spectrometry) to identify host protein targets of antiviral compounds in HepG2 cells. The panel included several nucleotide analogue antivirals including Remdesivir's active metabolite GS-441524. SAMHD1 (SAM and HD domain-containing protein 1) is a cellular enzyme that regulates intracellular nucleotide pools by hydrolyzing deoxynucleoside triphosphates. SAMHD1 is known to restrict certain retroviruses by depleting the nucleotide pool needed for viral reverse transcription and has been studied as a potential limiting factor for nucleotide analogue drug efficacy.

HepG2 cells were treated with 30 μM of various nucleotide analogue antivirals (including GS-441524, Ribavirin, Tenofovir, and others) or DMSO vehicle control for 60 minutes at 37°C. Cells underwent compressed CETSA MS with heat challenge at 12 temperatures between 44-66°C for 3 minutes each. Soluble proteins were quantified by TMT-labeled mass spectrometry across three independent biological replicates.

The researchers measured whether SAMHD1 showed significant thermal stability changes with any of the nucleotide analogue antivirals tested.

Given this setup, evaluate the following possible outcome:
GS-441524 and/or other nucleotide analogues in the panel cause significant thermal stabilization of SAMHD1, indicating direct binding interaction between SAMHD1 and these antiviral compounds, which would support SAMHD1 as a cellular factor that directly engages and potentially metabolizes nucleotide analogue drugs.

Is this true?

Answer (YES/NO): NO